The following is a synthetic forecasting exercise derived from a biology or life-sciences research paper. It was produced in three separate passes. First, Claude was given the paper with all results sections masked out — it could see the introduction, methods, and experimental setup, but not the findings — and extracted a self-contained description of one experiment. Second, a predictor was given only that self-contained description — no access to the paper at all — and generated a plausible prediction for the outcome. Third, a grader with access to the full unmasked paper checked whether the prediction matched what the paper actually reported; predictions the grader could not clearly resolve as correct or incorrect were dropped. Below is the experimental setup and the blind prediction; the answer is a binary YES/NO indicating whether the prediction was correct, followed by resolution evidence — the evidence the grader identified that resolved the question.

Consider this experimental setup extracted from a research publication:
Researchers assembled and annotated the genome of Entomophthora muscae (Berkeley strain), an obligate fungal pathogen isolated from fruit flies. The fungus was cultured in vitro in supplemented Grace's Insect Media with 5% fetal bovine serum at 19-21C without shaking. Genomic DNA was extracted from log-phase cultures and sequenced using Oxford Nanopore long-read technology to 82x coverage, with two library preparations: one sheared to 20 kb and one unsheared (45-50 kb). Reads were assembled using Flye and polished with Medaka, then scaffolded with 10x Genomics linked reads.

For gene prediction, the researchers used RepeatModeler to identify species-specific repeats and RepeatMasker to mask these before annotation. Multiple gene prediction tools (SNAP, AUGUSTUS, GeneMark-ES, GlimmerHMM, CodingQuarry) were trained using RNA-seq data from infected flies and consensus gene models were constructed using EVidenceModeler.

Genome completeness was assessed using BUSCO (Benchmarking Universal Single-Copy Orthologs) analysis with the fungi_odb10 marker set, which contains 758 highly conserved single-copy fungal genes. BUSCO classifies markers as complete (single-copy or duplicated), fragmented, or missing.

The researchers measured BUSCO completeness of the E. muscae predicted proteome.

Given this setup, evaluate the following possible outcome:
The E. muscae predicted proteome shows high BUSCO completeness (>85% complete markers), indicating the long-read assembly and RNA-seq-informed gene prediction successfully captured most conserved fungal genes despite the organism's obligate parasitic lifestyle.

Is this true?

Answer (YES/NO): NO